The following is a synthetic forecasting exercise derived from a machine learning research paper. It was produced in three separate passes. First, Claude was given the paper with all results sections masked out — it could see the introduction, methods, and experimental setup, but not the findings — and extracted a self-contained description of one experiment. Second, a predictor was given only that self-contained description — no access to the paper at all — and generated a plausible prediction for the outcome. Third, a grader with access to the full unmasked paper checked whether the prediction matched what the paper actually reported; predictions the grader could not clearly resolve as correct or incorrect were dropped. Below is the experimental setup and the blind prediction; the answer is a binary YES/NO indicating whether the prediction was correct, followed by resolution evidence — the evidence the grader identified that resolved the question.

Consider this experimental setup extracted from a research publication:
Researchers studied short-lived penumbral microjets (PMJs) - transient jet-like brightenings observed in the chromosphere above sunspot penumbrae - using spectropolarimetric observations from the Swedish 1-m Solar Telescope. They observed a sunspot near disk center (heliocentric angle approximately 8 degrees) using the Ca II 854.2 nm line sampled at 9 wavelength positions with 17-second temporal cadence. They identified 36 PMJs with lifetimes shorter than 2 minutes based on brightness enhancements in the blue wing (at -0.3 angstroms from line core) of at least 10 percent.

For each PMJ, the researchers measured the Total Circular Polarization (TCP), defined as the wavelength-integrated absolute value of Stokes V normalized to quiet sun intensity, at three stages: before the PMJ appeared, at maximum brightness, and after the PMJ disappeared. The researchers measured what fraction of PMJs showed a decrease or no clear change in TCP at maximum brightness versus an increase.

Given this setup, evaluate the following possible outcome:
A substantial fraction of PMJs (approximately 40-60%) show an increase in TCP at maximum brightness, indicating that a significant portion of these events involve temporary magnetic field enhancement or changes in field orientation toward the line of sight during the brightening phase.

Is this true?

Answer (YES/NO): NO